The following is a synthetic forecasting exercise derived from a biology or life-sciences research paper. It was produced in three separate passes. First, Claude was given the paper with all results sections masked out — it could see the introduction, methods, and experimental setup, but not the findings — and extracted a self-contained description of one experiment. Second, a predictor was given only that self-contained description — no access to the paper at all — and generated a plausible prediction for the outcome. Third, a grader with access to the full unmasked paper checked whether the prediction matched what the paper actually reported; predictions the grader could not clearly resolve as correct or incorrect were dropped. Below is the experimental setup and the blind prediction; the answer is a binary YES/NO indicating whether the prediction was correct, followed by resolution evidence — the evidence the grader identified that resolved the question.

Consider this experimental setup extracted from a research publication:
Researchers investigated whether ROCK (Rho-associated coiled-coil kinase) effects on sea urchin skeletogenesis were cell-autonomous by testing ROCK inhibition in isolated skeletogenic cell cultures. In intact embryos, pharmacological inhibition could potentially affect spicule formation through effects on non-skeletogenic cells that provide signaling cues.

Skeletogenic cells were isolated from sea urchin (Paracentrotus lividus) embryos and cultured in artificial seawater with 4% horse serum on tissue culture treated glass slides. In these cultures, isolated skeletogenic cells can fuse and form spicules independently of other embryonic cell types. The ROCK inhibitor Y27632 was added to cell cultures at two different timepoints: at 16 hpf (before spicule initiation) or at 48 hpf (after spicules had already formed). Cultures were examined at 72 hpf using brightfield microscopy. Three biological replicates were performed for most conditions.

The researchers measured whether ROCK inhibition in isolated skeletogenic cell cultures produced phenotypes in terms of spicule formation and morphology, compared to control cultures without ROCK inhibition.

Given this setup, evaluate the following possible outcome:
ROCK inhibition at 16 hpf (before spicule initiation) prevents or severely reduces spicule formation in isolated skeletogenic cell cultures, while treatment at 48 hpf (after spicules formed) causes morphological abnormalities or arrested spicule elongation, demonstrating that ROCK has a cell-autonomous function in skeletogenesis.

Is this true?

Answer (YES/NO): YES